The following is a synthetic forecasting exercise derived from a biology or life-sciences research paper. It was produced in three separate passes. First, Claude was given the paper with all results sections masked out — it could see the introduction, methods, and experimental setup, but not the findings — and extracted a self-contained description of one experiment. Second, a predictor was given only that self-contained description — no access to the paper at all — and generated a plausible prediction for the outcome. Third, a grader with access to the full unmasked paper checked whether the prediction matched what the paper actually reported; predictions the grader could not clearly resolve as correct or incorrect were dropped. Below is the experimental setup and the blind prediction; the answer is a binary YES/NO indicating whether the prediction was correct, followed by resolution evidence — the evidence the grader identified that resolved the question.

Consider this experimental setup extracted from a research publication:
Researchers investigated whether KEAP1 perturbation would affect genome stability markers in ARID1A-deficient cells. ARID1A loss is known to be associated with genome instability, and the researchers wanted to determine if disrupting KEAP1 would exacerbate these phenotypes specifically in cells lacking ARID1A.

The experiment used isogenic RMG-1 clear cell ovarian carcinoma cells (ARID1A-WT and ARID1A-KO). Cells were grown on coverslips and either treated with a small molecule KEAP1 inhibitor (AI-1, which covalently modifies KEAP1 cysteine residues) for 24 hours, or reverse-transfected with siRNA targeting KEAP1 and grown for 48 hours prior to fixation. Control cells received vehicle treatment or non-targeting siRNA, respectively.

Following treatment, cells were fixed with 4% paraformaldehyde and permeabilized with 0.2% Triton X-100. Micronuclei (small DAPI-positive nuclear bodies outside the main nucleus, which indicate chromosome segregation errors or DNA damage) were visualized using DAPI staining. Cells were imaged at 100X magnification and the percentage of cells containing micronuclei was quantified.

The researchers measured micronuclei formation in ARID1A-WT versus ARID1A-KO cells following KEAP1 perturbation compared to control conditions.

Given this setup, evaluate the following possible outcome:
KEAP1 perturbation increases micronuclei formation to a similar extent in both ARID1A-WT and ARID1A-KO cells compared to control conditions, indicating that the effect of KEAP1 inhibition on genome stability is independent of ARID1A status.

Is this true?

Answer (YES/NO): NO